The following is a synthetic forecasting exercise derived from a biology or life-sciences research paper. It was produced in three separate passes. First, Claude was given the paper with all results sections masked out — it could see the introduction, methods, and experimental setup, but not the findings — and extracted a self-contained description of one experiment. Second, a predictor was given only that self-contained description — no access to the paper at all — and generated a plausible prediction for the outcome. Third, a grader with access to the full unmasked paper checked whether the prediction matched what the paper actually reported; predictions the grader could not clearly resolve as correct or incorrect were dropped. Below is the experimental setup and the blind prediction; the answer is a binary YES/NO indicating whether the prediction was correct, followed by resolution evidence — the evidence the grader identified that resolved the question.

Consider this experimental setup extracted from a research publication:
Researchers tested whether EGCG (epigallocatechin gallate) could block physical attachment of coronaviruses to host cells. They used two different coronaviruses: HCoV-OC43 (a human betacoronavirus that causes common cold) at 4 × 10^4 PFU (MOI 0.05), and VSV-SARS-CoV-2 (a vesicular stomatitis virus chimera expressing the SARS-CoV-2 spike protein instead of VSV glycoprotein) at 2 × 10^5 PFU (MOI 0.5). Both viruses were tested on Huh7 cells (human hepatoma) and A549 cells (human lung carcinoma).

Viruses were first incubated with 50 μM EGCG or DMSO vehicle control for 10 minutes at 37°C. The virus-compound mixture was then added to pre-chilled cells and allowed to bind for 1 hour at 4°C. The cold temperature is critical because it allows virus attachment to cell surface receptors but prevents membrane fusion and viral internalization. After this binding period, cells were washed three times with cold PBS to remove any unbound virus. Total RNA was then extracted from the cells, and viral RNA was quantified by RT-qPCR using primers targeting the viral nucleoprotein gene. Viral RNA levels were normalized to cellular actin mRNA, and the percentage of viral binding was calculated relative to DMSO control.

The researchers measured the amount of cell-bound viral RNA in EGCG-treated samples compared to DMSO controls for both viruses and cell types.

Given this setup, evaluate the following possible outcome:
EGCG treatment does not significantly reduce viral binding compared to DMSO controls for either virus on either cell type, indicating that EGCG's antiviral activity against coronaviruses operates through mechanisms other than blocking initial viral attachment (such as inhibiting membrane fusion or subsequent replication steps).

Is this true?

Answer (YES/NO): NO